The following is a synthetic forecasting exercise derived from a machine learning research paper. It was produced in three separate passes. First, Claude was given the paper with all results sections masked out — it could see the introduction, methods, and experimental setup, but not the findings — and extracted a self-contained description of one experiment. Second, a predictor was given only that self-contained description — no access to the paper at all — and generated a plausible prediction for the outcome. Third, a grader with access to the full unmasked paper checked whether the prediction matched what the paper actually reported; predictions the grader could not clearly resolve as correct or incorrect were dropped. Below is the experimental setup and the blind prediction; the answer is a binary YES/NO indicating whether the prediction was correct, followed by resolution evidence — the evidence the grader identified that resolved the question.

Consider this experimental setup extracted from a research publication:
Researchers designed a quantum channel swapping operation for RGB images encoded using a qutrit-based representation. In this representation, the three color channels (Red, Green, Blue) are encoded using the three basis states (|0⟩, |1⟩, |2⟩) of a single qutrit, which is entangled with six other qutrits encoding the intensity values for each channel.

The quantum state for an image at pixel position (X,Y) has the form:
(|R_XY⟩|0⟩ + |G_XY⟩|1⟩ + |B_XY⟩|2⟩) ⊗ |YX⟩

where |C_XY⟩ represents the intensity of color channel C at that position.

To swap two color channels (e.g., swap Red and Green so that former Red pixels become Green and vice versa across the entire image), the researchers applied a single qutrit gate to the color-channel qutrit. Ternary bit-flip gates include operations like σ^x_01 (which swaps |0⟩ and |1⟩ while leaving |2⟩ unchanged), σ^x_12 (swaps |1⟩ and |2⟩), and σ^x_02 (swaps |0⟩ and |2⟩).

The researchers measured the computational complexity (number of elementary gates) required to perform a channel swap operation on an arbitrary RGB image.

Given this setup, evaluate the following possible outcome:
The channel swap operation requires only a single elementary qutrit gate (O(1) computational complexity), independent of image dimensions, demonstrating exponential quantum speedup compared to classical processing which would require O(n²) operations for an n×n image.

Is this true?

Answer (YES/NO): NO